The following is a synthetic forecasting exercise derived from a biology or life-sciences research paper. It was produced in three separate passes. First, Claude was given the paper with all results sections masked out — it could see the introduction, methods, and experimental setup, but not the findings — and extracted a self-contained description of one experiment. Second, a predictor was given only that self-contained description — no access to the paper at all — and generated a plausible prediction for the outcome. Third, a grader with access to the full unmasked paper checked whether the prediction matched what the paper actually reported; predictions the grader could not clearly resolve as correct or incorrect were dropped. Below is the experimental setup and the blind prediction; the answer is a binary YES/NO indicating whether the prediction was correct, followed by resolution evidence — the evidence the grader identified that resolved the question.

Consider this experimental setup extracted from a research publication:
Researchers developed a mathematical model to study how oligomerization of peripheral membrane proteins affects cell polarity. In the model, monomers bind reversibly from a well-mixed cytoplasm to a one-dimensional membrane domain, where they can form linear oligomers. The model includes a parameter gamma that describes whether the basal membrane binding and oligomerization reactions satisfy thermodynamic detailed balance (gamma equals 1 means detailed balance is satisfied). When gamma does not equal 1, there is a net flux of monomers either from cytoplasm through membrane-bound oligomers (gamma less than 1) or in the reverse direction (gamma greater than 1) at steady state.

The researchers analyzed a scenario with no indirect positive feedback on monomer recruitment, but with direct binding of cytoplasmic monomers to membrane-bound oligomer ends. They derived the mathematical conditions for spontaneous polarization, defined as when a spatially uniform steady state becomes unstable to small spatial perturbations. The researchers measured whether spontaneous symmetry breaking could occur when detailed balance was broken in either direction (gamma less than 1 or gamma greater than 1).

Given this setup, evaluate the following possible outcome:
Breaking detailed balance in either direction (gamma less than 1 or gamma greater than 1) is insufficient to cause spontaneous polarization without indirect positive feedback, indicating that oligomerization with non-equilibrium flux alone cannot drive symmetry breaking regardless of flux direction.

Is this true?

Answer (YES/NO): NO